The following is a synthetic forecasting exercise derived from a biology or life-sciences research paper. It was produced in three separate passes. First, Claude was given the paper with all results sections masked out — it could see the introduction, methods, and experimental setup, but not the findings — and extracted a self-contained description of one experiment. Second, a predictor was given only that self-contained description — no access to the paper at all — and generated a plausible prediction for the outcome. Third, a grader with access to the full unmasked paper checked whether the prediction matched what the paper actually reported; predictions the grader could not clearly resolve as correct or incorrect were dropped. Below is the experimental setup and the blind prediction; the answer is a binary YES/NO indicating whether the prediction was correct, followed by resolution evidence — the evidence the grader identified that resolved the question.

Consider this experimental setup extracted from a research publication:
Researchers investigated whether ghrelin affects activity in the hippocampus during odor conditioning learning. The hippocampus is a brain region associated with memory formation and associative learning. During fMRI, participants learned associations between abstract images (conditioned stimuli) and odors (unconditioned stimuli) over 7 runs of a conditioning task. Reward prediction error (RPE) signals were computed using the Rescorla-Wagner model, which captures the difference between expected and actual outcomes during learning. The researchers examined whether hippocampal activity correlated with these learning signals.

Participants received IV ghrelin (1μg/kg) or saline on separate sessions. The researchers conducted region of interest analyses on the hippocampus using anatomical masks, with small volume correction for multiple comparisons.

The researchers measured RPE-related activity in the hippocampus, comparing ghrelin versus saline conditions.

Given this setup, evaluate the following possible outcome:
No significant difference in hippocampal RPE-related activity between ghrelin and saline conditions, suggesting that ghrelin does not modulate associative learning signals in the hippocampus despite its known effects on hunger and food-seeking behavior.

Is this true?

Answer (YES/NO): NO